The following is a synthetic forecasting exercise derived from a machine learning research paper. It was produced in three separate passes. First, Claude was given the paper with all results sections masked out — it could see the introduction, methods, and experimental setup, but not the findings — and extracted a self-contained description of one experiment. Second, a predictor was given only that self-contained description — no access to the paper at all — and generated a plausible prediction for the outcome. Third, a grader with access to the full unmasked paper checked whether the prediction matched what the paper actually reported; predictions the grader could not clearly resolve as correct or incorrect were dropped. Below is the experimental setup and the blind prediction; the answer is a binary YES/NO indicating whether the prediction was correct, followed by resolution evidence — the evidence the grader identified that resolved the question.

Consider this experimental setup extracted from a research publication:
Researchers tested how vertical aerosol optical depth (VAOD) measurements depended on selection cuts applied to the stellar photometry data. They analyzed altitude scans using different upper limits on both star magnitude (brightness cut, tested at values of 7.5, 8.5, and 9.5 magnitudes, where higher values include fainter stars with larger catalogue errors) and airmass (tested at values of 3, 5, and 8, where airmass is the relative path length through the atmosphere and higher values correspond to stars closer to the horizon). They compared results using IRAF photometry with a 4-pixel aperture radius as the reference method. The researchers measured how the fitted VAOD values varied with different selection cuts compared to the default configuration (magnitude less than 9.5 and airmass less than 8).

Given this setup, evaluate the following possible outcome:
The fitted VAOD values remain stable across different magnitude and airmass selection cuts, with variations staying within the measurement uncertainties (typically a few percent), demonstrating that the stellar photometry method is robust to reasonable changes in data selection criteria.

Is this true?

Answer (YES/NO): YES